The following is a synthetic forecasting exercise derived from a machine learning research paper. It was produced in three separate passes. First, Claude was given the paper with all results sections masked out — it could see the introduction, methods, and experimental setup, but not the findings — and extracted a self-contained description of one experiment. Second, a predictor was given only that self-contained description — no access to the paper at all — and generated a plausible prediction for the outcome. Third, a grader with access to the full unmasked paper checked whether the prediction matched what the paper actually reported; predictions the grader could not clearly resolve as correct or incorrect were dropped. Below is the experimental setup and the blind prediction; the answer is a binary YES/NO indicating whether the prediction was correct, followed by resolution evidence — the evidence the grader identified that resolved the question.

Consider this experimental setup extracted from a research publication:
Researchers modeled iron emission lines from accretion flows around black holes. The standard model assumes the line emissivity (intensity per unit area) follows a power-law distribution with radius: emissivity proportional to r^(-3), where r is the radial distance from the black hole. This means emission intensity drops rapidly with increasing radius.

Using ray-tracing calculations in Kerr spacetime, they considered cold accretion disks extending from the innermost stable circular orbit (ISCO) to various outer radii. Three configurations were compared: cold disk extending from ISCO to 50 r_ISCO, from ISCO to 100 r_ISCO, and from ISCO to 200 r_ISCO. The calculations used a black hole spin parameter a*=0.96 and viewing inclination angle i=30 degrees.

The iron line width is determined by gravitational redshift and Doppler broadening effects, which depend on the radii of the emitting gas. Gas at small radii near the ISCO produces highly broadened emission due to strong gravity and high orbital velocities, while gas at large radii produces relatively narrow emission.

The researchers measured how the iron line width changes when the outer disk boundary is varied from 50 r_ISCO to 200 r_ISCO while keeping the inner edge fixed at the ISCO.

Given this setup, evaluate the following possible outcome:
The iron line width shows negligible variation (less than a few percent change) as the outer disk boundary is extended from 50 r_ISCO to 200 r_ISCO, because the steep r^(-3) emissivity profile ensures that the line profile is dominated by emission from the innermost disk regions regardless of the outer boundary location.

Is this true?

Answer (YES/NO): YES